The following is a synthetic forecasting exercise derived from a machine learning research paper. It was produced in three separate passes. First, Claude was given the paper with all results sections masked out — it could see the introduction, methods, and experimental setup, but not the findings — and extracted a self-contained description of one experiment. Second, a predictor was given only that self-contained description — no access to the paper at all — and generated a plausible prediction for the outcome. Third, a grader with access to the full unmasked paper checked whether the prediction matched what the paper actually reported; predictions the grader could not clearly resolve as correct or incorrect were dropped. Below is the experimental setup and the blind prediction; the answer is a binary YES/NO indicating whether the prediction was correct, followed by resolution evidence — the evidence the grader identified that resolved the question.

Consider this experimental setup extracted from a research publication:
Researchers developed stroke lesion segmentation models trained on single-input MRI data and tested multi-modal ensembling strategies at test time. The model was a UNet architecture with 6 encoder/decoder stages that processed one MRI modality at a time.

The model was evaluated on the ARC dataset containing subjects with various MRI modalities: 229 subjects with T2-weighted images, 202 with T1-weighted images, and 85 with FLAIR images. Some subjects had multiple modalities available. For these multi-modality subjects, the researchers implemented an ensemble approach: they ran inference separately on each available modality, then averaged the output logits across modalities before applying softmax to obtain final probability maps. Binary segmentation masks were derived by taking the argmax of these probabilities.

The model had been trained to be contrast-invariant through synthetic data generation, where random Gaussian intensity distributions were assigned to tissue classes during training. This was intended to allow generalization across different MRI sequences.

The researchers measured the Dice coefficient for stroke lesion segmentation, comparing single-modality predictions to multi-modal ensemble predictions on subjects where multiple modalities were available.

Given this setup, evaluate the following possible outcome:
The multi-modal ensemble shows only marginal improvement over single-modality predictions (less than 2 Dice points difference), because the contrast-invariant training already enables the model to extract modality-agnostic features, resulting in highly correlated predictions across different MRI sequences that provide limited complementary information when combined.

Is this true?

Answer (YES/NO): NO